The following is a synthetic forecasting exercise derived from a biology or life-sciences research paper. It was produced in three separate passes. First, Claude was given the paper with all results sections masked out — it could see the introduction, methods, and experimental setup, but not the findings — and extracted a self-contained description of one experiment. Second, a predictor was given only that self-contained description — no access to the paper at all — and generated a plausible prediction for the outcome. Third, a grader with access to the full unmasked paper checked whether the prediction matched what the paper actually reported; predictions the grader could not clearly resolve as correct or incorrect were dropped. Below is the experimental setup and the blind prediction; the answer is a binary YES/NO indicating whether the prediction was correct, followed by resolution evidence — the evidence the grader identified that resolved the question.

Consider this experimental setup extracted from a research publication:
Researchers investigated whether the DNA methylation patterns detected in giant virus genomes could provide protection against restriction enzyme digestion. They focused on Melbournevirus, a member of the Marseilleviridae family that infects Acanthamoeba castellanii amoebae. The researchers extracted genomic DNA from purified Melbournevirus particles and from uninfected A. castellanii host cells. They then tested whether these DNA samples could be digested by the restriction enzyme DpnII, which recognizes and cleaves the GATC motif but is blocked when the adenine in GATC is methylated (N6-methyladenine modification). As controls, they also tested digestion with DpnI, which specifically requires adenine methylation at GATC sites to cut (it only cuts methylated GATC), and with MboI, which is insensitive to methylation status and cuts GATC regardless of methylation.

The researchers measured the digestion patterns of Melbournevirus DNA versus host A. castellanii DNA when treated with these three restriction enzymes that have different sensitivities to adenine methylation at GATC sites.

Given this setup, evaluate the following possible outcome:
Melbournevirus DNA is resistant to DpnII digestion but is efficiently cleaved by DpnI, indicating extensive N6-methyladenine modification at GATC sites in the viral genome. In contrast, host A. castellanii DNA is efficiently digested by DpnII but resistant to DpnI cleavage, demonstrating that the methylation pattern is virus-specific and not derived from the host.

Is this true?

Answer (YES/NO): NO